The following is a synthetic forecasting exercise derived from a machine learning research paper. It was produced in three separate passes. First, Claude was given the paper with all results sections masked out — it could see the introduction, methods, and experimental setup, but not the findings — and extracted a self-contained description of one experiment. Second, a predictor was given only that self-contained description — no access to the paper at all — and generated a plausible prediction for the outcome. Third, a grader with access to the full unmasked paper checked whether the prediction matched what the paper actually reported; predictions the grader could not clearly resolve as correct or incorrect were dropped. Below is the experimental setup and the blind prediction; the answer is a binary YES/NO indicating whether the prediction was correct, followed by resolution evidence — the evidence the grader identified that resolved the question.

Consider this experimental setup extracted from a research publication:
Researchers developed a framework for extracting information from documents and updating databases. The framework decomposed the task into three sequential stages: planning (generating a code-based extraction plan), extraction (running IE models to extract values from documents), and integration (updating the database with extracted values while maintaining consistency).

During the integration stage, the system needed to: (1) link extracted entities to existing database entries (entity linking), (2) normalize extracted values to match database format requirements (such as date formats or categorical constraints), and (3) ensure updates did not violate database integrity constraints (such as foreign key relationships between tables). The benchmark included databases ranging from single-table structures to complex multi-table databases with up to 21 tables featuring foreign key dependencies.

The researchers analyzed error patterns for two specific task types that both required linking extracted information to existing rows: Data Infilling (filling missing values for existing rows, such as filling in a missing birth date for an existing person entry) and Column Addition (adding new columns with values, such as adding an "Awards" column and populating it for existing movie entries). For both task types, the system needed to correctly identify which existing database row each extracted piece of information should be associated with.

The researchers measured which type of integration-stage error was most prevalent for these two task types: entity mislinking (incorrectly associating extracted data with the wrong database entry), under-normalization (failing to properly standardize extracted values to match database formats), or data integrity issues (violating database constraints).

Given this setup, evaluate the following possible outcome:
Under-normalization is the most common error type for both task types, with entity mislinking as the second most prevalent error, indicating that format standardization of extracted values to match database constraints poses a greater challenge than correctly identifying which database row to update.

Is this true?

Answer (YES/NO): NO